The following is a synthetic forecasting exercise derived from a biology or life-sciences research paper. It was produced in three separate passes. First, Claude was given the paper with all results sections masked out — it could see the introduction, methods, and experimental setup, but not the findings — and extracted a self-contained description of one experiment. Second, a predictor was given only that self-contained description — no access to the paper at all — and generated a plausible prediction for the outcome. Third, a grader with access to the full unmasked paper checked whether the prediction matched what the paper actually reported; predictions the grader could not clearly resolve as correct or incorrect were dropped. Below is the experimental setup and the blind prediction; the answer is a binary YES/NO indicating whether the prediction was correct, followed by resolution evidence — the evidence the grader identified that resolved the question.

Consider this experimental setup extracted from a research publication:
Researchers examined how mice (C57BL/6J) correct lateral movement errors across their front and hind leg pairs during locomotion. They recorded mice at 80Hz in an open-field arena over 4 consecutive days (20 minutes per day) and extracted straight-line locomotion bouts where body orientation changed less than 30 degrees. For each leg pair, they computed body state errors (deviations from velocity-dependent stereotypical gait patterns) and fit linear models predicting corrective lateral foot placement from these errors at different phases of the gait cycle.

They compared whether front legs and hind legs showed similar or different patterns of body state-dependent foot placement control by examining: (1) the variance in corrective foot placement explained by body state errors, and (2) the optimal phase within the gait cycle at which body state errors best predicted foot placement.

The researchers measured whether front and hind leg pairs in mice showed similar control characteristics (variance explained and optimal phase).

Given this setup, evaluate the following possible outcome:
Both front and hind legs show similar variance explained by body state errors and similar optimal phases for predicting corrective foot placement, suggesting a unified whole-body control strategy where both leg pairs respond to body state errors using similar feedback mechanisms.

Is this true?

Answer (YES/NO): NO